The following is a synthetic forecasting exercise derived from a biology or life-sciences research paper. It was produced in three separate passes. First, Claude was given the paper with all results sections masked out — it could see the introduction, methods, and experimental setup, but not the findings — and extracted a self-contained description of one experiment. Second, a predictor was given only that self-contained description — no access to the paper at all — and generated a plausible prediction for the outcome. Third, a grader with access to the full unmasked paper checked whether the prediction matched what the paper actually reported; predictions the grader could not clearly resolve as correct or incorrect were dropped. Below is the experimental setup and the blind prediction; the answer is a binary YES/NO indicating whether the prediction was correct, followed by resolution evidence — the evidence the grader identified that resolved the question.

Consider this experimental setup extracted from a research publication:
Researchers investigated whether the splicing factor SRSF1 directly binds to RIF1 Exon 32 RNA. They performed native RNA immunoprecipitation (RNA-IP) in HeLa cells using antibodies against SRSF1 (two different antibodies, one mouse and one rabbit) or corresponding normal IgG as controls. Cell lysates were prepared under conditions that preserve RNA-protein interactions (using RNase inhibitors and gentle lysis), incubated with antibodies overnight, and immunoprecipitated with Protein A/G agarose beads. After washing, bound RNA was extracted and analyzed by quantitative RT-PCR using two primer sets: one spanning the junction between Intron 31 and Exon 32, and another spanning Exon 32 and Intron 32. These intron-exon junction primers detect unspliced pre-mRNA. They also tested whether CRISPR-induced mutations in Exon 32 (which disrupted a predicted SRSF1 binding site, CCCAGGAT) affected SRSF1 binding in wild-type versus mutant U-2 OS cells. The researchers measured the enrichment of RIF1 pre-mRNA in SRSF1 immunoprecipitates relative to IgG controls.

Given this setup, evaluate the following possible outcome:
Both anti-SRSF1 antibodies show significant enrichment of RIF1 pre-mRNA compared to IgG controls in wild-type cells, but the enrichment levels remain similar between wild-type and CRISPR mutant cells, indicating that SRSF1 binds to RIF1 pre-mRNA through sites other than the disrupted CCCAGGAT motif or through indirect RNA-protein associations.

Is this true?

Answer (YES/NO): NO